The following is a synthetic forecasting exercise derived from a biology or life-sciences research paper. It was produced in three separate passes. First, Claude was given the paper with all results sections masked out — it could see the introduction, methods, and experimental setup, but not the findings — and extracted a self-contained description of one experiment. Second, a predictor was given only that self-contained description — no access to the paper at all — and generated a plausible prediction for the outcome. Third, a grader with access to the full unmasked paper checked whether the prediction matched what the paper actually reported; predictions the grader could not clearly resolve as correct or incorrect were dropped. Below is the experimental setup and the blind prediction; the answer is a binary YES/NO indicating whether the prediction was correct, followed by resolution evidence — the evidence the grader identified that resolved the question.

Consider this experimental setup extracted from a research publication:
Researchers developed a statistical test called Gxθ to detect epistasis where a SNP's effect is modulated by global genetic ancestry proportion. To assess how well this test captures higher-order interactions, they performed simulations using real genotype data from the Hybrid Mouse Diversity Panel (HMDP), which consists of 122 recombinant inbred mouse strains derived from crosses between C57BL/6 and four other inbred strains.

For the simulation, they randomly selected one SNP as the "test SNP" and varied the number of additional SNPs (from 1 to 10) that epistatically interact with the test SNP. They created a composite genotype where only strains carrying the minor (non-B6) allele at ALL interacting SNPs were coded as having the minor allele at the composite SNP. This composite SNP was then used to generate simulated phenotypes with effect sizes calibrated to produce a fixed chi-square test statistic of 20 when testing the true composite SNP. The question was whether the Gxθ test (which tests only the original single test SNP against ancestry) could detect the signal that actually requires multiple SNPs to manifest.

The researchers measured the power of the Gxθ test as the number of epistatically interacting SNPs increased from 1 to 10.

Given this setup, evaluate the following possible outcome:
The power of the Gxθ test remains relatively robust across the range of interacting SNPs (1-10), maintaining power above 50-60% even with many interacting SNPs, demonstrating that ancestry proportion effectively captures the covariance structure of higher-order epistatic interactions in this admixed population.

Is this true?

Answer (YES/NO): NO